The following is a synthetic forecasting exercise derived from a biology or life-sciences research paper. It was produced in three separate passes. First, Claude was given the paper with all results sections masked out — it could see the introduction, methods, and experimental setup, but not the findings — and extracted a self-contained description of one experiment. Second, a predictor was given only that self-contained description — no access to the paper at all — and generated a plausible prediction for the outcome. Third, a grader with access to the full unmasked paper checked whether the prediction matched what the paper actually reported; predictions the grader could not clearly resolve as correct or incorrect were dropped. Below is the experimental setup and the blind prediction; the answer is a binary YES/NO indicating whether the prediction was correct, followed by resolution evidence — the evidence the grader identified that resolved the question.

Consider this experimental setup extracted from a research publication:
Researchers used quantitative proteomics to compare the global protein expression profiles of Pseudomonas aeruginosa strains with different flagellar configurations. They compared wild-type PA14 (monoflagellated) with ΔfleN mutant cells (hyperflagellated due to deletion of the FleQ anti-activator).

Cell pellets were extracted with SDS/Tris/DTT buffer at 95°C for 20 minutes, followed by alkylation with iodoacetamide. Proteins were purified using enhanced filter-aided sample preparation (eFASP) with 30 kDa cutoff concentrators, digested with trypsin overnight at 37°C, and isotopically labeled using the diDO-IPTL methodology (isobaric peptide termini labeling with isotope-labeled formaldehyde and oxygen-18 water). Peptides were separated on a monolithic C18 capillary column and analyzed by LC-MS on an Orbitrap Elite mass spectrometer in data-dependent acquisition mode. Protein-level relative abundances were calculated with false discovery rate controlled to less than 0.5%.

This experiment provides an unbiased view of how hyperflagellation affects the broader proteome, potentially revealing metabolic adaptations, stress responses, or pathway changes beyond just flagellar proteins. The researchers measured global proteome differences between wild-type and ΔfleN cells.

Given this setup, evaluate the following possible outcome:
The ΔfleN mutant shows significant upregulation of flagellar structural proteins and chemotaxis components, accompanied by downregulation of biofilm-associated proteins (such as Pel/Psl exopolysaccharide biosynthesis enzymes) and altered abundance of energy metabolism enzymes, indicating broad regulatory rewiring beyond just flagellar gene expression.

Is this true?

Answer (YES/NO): NO